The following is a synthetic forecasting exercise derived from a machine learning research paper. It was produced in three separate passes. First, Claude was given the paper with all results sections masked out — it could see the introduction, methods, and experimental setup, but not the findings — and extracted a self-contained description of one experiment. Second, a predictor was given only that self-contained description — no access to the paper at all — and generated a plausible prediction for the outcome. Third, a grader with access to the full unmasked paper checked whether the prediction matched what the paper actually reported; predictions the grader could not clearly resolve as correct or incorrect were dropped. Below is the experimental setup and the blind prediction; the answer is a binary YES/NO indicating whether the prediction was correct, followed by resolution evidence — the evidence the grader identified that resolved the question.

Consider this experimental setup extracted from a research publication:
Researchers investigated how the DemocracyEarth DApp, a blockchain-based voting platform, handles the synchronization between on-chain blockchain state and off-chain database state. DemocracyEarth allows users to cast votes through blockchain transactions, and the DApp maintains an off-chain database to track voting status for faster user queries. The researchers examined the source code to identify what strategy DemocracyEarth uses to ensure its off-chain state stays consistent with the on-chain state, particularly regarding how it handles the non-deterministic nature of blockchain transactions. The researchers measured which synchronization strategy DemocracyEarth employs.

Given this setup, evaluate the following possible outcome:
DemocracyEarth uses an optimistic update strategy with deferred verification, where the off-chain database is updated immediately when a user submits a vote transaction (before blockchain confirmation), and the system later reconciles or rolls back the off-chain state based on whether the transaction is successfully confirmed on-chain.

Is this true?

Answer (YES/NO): NO